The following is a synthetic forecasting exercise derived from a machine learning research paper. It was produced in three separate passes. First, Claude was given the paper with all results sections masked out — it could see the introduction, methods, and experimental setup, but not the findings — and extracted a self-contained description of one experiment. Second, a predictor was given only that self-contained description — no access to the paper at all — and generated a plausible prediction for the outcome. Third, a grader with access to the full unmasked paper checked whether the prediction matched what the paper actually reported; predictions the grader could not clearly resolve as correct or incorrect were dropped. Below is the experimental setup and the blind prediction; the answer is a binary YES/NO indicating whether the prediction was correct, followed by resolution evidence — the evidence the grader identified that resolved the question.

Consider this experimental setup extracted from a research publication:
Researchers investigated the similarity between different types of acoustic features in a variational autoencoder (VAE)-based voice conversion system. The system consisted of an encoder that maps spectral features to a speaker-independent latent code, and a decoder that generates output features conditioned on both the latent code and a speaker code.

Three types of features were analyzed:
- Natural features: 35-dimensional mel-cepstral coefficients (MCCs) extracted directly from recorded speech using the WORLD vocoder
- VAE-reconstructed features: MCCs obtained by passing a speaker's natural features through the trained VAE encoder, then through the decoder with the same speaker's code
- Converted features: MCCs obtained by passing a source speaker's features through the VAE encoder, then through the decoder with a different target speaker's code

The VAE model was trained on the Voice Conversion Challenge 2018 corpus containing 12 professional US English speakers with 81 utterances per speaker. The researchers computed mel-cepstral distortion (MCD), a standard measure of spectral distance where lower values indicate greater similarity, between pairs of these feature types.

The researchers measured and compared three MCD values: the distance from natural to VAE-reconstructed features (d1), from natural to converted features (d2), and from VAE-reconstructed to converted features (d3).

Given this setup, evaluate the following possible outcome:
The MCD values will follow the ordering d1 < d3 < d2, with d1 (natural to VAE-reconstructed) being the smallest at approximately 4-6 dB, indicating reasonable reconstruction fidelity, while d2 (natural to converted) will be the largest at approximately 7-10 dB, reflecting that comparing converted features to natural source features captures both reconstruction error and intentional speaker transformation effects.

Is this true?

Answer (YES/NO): NO